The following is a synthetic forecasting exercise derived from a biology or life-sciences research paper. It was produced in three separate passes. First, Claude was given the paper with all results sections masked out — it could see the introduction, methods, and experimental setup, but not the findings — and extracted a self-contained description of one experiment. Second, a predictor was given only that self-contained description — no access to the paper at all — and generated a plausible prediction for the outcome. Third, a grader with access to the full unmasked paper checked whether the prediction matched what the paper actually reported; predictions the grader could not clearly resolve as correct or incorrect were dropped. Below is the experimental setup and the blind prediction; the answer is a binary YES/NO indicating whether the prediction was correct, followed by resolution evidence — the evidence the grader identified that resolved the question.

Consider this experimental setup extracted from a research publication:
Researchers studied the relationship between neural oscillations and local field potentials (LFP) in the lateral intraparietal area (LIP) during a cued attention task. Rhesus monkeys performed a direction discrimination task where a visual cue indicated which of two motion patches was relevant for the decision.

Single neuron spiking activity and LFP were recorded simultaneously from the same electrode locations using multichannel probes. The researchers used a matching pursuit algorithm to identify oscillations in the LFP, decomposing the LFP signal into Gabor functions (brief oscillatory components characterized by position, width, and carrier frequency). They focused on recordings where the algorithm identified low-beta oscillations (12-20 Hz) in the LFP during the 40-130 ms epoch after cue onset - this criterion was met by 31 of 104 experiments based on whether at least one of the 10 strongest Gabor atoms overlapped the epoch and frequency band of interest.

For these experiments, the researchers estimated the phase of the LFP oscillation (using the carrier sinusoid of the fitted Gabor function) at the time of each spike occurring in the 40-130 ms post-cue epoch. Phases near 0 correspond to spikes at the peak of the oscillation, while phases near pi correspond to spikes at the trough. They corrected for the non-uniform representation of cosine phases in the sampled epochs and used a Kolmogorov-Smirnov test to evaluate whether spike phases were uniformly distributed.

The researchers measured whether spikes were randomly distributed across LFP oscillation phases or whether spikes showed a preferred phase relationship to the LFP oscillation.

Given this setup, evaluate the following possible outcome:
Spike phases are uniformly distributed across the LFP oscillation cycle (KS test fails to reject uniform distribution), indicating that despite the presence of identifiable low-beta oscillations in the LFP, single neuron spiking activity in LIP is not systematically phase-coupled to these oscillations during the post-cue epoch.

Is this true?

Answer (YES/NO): NO